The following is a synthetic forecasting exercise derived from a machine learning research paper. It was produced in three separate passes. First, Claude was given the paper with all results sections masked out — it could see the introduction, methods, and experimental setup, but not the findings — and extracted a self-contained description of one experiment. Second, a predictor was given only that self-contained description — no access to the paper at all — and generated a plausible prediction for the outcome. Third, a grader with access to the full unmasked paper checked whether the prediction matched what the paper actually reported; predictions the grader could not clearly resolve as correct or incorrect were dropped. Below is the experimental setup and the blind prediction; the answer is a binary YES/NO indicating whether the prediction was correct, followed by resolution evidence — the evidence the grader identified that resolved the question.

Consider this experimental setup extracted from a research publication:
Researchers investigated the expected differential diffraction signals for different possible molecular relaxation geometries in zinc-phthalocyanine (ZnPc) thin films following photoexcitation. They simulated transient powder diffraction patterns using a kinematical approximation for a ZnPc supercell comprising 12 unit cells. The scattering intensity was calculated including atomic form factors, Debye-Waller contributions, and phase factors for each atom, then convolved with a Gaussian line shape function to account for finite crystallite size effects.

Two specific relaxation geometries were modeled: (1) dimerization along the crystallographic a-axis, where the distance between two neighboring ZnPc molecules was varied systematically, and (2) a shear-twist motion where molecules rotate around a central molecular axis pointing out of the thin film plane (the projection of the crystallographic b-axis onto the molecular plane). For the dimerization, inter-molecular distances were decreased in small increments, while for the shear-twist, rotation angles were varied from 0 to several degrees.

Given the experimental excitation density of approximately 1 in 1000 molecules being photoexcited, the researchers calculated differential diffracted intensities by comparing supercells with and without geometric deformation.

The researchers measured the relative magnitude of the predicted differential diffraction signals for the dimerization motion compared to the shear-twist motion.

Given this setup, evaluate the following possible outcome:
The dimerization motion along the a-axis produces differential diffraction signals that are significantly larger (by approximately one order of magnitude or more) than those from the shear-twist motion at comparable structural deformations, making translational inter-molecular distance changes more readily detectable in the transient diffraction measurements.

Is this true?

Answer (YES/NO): NO